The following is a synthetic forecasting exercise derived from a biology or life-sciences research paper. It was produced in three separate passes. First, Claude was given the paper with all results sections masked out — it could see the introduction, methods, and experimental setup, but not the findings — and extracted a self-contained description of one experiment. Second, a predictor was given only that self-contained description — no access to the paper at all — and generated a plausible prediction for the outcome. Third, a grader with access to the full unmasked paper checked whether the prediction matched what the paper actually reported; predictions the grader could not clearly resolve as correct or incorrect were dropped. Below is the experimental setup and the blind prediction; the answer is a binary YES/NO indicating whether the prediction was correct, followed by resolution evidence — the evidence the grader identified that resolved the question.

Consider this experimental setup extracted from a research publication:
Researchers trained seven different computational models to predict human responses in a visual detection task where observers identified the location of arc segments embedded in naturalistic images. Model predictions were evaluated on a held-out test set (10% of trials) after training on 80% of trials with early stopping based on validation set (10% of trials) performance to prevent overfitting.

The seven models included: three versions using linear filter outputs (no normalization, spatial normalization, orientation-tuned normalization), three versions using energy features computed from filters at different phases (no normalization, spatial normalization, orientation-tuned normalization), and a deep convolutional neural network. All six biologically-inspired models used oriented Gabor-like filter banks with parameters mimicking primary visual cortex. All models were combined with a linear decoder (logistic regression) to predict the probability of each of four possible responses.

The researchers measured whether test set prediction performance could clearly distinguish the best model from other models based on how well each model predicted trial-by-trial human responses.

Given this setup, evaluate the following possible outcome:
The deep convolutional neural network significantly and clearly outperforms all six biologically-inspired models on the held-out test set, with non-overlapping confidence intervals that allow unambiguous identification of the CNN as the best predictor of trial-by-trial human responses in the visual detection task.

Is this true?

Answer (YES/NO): NO